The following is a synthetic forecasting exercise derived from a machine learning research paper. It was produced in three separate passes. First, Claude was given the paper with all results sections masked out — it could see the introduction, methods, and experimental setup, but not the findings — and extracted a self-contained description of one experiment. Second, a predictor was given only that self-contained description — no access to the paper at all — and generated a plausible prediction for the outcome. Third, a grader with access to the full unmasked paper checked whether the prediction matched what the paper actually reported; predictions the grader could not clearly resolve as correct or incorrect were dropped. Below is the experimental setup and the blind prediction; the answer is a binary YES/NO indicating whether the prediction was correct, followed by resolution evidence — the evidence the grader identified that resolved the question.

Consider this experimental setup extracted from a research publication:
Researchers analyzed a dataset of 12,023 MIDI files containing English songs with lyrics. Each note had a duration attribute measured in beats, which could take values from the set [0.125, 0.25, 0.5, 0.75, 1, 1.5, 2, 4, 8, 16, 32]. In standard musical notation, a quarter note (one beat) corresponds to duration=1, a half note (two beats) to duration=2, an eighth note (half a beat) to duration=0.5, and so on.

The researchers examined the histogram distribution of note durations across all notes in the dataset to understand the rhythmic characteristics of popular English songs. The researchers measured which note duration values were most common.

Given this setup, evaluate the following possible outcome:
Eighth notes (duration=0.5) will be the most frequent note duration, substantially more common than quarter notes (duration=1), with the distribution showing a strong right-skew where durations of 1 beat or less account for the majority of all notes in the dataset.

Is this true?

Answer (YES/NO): NO